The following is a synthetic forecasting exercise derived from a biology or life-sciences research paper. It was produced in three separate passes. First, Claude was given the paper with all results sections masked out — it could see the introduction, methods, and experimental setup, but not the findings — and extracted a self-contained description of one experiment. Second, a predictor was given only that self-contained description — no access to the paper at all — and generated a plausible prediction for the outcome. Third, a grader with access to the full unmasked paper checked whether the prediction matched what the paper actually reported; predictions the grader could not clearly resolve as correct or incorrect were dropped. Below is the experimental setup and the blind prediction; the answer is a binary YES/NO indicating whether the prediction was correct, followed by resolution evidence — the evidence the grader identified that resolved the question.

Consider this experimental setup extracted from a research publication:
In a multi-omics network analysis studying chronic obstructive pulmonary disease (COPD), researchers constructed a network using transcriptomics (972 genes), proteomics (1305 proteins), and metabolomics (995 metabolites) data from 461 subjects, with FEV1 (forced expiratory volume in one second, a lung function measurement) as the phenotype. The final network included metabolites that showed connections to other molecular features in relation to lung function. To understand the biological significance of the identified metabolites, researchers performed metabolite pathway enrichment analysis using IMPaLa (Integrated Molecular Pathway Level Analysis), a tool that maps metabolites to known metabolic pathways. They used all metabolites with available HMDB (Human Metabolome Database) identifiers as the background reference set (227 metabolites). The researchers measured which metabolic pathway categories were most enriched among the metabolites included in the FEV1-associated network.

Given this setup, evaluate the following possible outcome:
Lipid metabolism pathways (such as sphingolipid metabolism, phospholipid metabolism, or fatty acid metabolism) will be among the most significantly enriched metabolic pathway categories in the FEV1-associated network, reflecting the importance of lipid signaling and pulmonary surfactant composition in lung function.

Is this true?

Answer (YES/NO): YES